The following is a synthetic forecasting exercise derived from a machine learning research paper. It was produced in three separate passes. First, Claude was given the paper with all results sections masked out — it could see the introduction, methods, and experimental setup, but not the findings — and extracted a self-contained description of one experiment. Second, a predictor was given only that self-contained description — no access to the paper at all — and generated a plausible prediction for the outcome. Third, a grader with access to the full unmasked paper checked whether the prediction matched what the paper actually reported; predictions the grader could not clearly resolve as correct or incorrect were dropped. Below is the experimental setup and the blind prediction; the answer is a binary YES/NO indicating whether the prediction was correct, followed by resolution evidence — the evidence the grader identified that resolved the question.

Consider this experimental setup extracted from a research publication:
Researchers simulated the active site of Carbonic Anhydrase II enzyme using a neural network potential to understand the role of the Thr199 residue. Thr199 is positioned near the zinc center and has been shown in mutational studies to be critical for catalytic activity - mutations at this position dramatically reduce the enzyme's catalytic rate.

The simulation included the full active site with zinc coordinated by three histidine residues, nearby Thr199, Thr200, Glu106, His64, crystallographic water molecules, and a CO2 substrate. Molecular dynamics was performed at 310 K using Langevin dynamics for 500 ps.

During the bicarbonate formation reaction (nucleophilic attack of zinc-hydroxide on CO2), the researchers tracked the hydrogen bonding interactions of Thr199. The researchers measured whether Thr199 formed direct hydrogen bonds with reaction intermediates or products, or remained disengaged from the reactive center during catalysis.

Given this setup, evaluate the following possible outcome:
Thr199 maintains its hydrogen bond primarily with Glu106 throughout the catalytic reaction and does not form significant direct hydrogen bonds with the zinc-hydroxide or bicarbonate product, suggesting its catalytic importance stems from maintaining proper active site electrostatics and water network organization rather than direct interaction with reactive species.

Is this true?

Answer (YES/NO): NO